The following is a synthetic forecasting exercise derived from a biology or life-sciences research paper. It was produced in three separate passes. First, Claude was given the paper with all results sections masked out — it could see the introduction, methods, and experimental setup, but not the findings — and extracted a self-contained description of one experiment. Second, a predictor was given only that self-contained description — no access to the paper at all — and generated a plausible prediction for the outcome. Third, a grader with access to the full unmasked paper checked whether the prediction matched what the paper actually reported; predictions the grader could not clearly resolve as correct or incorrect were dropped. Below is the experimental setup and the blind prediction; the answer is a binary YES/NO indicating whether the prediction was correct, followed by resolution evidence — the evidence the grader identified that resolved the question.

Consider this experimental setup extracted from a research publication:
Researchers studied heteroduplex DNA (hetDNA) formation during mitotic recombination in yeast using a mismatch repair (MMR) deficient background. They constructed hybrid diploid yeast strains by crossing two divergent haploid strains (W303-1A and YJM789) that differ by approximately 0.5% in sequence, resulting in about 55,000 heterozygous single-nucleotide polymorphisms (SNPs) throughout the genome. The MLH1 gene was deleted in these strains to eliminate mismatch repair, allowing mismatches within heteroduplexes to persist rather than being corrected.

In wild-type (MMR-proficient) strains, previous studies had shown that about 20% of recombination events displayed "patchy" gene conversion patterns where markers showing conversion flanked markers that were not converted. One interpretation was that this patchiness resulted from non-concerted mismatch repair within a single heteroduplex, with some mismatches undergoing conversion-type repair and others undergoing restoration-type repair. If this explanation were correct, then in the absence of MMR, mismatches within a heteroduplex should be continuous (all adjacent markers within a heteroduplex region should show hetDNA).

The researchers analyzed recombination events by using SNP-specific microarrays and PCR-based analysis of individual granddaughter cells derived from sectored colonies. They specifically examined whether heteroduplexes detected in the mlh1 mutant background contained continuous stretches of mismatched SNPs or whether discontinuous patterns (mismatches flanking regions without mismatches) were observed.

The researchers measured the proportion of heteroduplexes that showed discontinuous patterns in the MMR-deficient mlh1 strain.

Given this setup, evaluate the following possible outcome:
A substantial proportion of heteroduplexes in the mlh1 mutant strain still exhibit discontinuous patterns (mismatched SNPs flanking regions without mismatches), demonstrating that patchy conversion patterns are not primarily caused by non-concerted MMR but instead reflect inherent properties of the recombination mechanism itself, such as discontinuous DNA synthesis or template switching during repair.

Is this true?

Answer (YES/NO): YES